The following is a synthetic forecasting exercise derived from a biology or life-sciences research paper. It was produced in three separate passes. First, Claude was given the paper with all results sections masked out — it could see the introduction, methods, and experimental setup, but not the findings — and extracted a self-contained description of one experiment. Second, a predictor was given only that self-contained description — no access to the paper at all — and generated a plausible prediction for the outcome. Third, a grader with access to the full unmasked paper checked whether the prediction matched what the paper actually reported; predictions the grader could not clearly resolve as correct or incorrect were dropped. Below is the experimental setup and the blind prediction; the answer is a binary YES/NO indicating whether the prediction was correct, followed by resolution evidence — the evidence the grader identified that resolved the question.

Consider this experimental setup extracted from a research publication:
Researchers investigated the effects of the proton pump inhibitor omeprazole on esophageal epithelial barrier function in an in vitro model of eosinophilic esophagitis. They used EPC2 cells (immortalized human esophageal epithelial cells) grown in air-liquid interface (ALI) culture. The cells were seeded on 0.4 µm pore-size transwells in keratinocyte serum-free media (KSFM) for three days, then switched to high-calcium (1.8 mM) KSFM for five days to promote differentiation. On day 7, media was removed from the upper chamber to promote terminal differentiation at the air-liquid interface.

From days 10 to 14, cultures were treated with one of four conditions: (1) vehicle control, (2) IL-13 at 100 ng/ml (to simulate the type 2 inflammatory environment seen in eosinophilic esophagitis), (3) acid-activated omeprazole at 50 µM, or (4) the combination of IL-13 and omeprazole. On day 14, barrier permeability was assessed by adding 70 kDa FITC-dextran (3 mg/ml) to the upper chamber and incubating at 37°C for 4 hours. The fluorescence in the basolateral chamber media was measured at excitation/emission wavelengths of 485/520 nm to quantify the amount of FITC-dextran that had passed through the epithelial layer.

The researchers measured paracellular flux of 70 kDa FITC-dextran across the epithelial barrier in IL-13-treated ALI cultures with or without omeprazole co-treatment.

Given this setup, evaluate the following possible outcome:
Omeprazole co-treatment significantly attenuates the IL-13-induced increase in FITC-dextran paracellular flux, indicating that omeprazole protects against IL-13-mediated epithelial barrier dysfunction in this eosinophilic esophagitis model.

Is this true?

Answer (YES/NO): YES